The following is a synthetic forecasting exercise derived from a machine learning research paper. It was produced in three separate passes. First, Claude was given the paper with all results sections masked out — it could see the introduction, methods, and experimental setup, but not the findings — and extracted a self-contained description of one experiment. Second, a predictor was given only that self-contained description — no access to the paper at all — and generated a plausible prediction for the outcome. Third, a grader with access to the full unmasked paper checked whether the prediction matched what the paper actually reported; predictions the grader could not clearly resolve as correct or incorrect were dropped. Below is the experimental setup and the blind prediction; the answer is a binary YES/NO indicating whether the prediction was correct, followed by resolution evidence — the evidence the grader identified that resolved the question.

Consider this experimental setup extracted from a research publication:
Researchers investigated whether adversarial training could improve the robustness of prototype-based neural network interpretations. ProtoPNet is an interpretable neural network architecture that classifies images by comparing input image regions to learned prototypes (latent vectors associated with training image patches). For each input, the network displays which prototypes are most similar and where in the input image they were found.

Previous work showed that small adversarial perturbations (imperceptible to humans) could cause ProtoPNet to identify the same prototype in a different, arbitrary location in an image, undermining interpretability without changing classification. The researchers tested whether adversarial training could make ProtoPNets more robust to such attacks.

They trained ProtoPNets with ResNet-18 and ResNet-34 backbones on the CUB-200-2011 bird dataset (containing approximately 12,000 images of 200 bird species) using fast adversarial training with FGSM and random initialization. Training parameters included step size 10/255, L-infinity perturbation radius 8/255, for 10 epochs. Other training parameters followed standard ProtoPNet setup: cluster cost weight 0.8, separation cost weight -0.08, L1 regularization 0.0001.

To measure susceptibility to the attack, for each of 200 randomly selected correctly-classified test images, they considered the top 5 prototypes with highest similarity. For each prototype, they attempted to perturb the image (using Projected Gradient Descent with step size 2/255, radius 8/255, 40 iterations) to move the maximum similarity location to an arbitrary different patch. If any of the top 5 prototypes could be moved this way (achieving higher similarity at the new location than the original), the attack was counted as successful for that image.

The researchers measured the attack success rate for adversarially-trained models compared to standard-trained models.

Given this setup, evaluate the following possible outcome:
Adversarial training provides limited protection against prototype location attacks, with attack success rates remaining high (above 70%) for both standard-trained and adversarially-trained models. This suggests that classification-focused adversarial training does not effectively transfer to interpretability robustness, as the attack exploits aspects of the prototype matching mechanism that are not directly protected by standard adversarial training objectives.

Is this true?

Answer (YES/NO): NO